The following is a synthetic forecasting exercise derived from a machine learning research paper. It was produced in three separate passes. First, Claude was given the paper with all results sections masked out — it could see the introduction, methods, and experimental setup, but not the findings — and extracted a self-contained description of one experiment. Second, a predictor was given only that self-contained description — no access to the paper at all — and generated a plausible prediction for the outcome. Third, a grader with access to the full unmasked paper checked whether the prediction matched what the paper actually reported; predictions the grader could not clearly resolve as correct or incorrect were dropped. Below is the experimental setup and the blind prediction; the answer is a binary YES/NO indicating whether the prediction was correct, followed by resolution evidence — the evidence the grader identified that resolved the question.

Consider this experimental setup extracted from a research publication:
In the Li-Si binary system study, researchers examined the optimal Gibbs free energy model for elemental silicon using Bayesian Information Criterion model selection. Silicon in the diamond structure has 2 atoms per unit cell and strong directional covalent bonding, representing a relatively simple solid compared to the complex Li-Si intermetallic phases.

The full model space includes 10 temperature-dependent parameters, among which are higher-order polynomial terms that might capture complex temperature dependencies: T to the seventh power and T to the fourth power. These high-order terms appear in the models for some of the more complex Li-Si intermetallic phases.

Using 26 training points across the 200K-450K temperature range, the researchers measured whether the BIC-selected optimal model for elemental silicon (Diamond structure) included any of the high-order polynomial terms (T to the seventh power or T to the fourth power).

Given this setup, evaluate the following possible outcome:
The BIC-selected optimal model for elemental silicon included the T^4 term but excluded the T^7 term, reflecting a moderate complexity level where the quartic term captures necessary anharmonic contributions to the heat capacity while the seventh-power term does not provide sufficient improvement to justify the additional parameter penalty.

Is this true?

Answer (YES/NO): NO